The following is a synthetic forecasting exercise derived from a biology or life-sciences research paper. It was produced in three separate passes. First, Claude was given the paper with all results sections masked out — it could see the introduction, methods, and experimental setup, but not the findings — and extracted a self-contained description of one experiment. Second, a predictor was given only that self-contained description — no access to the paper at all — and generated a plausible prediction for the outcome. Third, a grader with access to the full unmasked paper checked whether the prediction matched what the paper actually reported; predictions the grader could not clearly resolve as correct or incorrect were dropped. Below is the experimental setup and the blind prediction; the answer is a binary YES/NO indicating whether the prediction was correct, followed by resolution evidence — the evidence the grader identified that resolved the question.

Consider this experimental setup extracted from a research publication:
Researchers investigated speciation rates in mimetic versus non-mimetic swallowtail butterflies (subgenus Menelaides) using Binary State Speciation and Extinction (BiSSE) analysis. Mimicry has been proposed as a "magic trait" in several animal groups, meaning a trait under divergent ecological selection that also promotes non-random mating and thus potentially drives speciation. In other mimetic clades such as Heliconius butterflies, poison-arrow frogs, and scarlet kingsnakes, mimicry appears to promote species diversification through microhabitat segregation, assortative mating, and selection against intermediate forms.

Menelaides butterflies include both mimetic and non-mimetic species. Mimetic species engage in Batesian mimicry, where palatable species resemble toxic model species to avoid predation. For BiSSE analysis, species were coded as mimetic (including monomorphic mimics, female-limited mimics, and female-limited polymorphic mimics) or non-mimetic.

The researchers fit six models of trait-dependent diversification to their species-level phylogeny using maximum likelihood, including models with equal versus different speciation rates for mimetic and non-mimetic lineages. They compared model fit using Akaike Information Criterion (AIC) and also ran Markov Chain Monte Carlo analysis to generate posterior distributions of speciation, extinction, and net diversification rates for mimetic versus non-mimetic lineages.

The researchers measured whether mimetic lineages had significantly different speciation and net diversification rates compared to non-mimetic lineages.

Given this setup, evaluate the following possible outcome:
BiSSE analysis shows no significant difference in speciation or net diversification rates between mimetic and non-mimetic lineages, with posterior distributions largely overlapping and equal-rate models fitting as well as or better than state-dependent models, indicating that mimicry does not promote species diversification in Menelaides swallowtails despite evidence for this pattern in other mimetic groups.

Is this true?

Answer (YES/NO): YES